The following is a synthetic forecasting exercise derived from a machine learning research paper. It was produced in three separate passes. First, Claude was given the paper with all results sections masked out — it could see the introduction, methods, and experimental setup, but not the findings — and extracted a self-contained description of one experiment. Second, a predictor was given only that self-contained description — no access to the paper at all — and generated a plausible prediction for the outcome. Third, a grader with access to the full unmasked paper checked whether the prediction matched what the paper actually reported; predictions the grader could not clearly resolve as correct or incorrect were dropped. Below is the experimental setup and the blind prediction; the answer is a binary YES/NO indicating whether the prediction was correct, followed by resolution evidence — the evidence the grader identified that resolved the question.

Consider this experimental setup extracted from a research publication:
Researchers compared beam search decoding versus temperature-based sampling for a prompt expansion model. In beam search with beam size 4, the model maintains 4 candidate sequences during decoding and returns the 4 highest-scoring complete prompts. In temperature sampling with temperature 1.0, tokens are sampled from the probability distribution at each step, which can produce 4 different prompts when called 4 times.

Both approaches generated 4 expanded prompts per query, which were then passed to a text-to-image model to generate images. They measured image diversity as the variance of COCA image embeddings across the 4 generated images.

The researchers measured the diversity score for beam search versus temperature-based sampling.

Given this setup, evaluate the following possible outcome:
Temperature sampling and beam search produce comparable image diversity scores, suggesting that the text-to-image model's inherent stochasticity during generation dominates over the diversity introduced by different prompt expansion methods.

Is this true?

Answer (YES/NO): NO